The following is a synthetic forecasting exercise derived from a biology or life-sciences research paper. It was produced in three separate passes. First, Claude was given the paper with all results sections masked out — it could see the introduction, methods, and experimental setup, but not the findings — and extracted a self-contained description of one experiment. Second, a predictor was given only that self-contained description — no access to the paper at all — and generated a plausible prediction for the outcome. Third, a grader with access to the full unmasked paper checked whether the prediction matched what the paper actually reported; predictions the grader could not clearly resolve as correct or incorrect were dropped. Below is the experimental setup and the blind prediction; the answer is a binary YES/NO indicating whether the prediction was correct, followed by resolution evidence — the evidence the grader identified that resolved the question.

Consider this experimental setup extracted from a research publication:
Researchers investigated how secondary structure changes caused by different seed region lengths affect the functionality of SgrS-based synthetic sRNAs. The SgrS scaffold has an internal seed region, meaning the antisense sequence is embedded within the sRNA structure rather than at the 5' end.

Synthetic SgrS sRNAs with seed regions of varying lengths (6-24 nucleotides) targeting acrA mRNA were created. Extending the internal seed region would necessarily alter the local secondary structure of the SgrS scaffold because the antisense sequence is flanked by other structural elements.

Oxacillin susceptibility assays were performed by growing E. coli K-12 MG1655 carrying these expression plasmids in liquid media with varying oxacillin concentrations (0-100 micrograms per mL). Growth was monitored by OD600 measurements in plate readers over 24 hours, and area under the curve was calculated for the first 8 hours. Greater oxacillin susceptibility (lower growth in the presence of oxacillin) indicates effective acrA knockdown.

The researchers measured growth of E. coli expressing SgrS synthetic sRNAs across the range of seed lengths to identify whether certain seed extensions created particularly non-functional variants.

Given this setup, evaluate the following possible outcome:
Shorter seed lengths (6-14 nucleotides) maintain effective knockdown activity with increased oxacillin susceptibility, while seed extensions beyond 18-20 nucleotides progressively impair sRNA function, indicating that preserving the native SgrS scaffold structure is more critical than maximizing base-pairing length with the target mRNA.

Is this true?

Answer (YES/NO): NO